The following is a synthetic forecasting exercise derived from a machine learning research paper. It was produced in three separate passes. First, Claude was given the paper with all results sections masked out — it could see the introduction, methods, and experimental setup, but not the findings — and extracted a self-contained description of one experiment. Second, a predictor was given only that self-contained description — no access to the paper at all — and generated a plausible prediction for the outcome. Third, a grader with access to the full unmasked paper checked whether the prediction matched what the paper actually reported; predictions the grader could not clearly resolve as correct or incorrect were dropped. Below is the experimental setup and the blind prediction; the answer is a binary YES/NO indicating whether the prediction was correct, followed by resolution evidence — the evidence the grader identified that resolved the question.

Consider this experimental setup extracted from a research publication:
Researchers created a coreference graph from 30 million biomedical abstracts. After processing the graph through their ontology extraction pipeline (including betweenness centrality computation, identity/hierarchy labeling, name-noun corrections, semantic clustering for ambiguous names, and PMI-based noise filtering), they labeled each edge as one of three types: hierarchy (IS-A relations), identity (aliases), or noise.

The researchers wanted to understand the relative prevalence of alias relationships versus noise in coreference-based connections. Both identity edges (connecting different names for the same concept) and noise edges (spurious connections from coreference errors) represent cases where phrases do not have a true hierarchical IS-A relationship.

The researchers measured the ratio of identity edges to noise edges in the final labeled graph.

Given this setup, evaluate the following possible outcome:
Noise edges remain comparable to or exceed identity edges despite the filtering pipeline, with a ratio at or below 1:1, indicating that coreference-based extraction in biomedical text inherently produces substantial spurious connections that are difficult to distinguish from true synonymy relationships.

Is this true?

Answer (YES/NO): NO